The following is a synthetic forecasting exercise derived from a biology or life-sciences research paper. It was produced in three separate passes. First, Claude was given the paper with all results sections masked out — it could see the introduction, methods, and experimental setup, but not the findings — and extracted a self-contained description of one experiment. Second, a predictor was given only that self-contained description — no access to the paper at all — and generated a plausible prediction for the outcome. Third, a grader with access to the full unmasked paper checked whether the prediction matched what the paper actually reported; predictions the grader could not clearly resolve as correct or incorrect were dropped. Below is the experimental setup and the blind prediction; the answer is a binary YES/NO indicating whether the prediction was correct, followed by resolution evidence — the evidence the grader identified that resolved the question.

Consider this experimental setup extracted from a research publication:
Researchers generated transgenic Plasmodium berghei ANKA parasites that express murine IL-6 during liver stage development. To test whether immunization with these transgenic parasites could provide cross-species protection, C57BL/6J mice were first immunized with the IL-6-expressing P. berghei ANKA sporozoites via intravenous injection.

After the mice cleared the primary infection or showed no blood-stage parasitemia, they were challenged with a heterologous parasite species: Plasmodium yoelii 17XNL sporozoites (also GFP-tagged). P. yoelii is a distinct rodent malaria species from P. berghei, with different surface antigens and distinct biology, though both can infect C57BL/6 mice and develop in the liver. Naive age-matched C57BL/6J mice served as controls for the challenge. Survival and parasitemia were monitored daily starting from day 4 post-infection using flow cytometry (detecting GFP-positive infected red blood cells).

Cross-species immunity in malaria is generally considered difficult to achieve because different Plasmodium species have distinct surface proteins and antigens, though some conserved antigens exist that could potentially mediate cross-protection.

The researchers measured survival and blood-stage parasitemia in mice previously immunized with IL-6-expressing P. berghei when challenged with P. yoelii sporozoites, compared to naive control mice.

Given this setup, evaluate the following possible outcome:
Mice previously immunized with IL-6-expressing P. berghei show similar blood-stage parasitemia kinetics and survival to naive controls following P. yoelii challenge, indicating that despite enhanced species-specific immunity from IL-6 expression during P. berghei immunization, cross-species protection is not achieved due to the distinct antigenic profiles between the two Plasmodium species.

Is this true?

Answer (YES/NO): NO